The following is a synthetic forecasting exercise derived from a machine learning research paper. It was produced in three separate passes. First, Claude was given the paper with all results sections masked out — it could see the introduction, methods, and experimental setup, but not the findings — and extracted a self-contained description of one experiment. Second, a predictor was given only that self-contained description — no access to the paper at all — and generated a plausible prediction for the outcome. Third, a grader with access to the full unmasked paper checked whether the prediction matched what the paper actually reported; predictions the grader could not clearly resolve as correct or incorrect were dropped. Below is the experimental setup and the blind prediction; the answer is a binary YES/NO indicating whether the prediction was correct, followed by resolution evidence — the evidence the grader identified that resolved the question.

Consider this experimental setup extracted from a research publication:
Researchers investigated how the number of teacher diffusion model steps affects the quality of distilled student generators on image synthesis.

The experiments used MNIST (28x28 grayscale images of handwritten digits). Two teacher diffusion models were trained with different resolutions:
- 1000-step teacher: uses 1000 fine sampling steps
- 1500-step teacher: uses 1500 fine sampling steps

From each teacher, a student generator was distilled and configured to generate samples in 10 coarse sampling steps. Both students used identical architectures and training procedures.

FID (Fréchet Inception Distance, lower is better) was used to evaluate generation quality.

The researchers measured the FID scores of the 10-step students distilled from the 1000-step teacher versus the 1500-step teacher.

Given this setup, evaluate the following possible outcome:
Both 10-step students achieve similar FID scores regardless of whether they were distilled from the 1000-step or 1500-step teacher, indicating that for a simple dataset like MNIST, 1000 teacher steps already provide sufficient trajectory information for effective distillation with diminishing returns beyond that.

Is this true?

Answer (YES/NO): NO